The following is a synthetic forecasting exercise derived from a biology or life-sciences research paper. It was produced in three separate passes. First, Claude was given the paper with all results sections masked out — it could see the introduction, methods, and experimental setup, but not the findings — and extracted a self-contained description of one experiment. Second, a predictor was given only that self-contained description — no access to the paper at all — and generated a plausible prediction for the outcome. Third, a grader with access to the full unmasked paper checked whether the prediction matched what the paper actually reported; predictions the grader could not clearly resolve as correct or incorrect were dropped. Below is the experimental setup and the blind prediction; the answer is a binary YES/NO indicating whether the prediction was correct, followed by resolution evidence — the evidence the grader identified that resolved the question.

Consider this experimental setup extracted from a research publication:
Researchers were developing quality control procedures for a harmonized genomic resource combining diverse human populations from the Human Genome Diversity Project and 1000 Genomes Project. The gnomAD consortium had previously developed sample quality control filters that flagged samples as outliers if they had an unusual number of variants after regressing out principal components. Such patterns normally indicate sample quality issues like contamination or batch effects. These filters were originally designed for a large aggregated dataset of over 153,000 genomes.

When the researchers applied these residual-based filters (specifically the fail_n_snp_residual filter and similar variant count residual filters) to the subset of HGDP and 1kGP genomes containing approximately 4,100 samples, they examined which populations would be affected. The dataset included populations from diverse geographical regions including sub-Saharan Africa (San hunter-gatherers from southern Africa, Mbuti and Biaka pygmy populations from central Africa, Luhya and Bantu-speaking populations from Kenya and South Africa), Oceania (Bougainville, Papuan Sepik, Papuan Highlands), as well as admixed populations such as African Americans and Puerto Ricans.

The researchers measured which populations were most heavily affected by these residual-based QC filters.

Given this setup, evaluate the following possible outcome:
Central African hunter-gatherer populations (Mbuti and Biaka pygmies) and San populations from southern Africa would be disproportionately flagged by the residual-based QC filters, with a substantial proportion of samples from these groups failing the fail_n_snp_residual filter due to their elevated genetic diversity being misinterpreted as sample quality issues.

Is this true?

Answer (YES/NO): YES